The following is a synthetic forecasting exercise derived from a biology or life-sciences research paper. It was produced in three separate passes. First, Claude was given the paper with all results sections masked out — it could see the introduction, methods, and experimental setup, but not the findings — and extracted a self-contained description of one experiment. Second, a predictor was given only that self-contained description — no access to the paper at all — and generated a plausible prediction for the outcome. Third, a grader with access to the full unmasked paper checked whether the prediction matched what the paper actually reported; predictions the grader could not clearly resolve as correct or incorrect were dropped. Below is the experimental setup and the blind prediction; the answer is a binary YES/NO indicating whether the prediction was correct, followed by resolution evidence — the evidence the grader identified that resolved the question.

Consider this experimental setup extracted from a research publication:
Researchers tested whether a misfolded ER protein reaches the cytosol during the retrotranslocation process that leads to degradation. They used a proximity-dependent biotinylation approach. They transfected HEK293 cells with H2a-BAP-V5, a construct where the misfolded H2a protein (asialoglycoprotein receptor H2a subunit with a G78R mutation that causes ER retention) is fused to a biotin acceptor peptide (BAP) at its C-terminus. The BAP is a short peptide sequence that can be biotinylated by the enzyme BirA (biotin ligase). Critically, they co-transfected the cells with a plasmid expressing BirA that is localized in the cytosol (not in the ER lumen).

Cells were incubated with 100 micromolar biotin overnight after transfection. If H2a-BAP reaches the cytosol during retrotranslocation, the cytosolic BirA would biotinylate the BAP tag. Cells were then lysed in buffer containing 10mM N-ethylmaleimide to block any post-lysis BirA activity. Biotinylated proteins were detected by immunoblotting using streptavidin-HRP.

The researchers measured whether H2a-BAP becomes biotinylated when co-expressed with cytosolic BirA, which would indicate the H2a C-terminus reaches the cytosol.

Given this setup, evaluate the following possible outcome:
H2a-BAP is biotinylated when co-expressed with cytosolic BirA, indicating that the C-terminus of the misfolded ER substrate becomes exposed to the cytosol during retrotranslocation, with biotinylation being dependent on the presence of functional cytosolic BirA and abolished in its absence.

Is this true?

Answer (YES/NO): YES